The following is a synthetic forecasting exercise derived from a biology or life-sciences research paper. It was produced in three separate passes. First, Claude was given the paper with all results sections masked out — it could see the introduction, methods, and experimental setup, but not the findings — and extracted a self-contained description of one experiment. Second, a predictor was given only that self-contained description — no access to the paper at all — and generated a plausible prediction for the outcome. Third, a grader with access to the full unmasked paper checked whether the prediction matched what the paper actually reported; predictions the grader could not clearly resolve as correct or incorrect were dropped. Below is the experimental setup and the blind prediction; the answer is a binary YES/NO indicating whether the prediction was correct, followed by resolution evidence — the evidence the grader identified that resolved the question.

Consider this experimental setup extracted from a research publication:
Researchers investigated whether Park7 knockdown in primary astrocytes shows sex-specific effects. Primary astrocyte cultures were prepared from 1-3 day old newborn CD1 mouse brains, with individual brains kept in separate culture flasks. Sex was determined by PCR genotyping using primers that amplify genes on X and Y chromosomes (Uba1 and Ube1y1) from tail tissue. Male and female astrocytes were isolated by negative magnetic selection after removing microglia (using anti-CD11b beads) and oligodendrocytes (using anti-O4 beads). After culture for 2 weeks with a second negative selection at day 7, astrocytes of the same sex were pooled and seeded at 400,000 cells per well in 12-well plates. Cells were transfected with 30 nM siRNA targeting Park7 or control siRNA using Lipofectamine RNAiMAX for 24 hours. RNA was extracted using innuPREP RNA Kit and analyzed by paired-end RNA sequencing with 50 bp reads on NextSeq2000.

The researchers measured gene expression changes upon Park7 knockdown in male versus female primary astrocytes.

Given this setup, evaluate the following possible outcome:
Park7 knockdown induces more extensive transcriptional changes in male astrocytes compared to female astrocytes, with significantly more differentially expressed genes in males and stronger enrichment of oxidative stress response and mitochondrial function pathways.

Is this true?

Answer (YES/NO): NO